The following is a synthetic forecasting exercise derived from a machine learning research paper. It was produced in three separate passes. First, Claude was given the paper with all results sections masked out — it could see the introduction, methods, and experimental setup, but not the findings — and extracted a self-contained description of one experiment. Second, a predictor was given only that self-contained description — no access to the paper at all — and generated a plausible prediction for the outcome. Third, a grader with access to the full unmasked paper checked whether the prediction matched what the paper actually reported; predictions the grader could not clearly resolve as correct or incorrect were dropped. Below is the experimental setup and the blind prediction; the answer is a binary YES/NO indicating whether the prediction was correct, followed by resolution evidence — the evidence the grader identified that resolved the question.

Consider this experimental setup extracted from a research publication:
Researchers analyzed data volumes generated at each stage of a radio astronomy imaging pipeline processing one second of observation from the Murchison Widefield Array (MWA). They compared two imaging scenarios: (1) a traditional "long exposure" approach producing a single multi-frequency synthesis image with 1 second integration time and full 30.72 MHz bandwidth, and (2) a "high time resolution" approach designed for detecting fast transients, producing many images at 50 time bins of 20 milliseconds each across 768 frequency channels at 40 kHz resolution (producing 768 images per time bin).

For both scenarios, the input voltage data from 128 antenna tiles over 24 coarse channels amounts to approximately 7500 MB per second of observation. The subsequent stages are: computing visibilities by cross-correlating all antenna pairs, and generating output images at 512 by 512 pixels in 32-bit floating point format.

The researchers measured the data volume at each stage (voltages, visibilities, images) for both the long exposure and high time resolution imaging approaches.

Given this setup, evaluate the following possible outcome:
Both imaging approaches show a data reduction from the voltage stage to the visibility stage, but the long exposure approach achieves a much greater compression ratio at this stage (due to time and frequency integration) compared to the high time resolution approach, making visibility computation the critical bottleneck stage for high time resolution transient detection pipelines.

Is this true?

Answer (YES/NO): NO